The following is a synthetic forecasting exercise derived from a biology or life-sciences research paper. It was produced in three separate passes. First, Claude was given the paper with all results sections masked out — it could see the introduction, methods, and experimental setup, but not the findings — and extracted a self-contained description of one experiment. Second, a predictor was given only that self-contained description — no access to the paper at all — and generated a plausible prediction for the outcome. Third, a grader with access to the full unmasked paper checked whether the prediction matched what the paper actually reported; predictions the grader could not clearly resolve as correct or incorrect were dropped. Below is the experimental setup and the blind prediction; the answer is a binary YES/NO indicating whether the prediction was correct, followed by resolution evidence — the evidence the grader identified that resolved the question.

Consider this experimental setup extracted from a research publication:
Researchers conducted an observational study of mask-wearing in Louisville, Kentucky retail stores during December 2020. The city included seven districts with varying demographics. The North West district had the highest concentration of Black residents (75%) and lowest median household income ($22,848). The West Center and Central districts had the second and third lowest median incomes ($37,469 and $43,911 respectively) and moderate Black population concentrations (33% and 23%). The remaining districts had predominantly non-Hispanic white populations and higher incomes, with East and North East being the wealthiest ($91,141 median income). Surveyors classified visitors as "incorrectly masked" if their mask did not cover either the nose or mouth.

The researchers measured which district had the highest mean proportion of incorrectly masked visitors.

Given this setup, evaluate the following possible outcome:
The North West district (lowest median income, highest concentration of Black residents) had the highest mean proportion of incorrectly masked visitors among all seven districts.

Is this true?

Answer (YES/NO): YES